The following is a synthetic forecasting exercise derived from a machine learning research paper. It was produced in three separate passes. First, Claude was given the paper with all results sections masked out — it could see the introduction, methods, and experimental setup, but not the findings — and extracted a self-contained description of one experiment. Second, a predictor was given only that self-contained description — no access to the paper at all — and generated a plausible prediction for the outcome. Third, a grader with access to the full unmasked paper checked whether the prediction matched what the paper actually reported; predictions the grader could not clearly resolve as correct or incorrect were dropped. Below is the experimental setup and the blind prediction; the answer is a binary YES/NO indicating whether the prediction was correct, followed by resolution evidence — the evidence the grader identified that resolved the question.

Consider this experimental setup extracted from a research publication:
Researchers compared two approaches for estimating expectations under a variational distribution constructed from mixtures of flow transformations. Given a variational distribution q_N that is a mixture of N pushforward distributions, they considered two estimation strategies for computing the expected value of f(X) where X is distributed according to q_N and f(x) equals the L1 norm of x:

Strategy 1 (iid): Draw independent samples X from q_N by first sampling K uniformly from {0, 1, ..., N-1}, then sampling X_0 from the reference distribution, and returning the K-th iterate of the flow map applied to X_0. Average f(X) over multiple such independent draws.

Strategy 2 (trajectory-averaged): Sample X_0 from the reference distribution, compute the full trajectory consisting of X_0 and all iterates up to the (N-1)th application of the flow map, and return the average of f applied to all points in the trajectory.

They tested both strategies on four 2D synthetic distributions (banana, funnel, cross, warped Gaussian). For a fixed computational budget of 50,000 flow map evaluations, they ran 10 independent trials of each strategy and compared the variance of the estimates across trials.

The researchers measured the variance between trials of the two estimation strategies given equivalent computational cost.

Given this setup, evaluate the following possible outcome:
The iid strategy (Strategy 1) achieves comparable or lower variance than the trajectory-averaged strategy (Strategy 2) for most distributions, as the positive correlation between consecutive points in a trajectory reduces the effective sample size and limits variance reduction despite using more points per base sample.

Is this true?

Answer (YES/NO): NO